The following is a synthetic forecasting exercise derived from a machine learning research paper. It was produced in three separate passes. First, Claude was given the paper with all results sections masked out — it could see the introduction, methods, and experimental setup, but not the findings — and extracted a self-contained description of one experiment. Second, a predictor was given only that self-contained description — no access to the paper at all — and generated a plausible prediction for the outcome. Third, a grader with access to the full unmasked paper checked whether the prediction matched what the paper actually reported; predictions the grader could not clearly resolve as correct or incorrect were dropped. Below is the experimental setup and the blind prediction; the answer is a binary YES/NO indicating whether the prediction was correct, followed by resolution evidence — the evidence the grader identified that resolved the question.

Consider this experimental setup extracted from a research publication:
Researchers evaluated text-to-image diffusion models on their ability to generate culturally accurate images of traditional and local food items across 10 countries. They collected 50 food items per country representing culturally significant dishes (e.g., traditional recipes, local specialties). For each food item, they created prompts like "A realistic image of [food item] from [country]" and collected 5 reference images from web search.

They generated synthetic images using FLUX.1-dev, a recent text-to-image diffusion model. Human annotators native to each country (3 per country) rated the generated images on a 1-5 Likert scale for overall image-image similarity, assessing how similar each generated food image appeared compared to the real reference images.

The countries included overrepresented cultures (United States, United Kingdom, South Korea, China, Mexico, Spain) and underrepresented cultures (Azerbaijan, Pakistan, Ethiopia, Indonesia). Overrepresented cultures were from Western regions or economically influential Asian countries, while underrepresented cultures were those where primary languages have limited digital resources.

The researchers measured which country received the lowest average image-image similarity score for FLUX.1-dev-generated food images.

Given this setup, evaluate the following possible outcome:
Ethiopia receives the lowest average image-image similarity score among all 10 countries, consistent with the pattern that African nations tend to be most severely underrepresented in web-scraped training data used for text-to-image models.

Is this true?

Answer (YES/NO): YES